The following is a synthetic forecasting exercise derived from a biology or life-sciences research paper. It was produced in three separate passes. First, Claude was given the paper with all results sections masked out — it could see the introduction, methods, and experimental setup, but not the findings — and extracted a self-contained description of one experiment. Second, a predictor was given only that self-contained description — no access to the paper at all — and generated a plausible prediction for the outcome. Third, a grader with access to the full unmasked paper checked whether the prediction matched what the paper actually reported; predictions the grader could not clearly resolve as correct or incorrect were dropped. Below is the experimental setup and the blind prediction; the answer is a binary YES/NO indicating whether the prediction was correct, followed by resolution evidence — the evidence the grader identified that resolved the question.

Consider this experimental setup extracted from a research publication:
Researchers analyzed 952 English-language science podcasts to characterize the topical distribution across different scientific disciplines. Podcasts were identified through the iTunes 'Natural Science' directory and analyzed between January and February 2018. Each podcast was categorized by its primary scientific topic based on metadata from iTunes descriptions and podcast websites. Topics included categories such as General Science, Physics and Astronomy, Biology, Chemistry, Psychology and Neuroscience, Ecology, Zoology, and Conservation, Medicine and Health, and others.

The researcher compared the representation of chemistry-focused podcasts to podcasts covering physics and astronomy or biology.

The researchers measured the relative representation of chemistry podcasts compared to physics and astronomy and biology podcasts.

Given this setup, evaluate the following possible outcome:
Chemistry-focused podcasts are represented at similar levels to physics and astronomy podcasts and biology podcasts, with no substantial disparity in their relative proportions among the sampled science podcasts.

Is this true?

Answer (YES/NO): NO